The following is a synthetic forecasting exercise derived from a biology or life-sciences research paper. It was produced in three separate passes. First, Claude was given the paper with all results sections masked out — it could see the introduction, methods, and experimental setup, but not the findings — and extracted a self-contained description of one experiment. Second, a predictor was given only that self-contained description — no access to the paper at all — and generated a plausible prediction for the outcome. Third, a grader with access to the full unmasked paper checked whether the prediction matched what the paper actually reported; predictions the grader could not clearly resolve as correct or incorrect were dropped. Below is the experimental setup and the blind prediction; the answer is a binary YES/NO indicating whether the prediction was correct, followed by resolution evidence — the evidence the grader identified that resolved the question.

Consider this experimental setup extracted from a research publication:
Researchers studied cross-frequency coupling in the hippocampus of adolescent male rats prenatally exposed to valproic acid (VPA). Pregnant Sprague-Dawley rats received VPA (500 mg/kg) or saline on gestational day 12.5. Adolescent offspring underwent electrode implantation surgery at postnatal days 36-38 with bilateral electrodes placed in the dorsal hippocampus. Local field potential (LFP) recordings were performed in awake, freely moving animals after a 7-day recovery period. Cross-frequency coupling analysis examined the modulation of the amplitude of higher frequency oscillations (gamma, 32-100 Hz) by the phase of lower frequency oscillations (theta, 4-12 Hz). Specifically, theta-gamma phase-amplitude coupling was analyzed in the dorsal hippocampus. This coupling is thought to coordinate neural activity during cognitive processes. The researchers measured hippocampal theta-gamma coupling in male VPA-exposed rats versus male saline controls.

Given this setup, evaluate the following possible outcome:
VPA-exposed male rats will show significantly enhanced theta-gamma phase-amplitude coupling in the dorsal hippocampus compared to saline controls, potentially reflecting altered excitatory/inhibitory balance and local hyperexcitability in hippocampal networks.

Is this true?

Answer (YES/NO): NO